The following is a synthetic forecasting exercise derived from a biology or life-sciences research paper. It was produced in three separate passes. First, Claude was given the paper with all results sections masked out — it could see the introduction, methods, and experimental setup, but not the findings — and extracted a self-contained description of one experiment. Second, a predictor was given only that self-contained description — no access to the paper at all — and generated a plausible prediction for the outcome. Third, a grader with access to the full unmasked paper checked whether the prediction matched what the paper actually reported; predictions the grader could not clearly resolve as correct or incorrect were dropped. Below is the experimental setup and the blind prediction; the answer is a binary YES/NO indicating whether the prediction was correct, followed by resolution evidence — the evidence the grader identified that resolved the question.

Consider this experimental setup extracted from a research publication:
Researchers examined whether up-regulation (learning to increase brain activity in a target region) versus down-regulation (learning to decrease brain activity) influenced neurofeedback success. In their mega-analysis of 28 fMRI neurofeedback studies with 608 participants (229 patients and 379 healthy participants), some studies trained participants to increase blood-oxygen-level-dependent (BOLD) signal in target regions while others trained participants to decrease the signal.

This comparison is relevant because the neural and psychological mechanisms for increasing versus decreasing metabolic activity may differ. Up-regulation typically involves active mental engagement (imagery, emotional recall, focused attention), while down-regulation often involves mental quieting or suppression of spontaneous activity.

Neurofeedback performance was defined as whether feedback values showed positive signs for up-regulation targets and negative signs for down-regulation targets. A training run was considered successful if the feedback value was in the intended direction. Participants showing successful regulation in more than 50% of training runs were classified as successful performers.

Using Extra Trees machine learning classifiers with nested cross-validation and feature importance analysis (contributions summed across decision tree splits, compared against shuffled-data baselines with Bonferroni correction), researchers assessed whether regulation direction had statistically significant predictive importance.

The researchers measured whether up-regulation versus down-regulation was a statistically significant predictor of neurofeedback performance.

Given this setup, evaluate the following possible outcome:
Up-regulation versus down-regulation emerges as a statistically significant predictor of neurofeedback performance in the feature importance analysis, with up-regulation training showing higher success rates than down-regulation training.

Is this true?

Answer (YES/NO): NO